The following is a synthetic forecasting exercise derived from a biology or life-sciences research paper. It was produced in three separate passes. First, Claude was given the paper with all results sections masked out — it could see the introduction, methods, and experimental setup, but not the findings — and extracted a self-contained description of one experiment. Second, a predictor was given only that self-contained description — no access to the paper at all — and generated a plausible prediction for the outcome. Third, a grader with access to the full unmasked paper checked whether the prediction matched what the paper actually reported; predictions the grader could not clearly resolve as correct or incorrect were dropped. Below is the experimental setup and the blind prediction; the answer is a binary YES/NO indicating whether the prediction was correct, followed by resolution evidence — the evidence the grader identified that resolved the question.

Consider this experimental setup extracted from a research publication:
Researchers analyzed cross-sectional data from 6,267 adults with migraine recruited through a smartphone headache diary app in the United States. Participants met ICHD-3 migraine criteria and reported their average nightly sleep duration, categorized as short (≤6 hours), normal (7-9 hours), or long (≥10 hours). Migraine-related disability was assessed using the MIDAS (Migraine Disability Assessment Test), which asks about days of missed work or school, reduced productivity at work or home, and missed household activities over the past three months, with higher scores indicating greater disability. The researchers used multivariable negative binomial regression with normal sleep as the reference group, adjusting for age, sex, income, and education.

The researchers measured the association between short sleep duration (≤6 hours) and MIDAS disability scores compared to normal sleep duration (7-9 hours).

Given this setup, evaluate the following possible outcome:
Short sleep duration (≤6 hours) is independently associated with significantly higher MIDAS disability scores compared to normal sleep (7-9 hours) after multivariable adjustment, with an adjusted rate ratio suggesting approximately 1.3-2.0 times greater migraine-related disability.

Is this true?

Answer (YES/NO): NO